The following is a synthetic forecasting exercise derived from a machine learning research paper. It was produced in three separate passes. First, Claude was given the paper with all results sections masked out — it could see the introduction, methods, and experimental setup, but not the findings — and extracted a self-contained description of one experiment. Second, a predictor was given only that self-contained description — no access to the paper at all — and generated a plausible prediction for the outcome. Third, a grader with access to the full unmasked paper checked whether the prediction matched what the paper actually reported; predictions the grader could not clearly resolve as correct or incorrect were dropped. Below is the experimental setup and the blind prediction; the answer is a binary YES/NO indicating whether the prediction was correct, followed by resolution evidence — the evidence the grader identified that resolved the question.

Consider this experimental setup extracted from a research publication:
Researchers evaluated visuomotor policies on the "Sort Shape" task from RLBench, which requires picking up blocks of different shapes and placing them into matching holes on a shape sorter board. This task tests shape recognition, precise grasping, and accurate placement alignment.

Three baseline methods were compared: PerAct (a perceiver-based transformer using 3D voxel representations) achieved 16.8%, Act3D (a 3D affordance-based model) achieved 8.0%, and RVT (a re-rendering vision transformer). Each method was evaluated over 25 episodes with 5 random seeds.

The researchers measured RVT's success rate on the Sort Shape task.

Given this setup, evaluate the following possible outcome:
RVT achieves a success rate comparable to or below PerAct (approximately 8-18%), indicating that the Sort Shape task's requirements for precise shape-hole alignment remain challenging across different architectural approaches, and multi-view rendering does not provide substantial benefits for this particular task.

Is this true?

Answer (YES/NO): NO